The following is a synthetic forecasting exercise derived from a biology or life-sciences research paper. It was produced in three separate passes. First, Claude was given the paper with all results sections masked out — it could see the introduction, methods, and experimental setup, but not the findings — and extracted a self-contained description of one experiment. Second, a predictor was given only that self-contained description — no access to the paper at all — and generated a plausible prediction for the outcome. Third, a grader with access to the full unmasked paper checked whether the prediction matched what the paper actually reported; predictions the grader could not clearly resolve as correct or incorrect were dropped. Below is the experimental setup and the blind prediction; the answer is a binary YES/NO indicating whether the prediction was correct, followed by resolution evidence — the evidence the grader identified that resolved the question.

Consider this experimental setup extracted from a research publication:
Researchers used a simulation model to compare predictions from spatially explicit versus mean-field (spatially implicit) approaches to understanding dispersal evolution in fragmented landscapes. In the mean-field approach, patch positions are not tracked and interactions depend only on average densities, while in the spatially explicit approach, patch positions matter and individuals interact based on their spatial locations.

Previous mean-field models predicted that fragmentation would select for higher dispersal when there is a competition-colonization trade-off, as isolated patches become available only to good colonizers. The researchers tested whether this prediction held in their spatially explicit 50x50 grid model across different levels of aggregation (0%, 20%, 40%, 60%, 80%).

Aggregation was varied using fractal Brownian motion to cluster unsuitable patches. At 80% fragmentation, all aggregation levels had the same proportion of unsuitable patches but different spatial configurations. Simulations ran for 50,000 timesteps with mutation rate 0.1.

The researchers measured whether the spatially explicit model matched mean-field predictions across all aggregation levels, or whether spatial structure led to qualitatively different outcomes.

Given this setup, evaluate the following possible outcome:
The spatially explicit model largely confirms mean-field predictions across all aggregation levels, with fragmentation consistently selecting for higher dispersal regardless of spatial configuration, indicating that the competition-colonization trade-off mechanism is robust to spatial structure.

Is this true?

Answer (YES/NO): NO